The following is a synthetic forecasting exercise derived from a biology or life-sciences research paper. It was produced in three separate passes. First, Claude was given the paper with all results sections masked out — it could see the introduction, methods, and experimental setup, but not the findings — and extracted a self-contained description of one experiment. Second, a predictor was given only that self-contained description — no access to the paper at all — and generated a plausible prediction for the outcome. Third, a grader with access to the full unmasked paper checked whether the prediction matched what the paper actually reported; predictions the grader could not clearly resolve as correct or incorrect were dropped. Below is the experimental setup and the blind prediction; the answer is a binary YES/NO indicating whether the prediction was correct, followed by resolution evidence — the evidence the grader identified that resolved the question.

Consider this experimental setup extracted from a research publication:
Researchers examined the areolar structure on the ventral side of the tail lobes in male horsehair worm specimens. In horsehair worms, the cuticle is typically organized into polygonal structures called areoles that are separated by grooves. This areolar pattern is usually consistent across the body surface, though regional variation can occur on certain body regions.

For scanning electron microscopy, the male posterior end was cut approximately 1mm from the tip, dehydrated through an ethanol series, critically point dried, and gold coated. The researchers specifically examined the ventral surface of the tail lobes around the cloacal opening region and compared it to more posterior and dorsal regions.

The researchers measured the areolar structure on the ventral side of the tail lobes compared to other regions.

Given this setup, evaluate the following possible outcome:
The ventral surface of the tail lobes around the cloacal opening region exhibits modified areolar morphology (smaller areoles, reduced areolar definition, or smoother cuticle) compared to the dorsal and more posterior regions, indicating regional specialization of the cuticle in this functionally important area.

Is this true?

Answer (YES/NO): YES